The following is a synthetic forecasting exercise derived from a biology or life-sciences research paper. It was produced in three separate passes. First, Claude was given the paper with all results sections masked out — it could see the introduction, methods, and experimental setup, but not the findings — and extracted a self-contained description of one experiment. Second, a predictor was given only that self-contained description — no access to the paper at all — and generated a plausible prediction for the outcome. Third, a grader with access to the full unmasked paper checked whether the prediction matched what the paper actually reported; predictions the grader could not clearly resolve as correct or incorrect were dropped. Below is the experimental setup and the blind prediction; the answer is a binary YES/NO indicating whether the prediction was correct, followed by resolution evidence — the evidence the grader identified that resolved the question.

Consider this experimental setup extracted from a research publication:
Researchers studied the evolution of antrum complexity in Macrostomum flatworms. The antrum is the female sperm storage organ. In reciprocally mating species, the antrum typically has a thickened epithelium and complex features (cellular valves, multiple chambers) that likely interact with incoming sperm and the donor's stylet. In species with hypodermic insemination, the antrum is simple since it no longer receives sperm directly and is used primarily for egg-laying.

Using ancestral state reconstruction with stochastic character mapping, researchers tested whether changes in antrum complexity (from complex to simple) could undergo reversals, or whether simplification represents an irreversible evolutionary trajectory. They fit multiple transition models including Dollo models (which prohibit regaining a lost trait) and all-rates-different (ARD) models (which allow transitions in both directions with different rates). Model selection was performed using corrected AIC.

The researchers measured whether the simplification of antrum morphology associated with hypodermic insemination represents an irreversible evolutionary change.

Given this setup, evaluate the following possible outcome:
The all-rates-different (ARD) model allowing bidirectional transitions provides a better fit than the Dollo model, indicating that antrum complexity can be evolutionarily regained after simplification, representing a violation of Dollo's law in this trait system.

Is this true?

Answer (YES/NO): NO